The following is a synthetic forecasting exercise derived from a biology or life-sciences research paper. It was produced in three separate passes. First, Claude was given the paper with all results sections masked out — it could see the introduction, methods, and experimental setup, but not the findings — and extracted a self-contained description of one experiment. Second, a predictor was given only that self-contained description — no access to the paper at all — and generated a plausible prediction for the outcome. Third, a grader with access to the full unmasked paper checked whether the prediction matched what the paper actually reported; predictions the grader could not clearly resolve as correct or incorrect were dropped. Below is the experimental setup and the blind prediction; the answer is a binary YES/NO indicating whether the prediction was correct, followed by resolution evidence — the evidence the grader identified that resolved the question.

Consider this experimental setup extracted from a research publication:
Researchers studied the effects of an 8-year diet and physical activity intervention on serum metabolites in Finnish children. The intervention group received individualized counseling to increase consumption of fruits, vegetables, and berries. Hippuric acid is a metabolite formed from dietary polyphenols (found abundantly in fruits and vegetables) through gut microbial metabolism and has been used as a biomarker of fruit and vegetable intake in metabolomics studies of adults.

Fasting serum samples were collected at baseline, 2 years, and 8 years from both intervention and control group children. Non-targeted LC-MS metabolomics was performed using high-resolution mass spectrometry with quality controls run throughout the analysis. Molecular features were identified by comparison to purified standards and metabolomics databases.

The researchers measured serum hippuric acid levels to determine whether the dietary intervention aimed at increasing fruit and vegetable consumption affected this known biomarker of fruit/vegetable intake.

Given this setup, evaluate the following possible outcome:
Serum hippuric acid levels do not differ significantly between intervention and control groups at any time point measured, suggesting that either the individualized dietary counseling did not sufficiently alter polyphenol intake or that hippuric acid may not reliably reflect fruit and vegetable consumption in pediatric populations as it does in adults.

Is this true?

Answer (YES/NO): NO